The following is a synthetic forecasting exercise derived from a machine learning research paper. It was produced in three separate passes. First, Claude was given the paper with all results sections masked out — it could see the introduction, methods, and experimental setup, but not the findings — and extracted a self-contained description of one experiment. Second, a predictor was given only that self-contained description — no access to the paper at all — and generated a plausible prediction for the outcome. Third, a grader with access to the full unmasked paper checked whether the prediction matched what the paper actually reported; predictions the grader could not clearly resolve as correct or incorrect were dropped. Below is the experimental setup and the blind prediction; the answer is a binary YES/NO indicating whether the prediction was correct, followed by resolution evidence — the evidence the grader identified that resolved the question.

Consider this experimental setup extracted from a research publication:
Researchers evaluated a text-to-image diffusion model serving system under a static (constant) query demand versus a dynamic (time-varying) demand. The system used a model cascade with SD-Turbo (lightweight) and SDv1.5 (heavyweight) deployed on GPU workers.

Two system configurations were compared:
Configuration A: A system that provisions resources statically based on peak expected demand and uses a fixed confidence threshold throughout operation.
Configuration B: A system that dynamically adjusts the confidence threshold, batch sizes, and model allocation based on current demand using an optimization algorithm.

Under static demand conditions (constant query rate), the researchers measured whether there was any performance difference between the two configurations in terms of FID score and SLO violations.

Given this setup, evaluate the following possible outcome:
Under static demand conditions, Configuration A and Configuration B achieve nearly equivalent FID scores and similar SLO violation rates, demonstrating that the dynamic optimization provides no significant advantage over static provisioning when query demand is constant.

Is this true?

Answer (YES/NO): YES